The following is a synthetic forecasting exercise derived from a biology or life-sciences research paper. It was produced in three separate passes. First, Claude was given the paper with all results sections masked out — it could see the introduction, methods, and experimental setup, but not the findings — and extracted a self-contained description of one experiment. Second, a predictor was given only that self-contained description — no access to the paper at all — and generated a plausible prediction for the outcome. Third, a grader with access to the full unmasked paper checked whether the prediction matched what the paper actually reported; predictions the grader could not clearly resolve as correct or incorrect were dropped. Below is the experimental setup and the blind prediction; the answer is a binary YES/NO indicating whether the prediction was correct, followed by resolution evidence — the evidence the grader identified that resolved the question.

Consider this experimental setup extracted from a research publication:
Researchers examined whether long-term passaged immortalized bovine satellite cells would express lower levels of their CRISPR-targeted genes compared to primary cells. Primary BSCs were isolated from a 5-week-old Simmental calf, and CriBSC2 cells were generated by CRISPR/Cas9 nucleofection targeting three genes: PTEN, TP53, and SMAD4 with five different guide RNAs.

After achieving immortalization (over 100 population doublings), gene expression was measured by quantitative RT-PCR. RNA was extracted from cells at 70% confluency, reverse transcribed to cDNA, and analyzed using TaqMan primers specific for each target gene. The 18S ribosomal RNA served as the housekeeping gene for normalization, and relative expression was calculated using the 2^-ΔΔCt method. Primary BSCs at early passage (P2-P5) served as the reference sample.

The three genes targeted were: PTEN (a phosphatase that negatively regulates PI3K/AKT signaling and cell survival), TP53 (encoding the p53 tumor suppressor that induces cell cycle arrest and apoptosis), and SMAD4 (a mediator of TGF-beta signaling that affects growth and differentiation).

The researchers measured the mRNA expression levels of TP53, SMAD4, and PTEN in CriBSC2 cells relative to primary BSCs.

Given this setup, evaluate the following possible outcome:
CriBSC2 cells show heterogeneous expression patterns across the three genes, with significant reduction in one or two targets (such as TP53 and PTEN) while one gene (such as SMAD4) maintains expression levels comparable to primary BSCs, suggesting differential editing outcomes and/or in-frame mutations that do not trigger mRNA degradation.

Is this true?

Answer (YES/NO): NO